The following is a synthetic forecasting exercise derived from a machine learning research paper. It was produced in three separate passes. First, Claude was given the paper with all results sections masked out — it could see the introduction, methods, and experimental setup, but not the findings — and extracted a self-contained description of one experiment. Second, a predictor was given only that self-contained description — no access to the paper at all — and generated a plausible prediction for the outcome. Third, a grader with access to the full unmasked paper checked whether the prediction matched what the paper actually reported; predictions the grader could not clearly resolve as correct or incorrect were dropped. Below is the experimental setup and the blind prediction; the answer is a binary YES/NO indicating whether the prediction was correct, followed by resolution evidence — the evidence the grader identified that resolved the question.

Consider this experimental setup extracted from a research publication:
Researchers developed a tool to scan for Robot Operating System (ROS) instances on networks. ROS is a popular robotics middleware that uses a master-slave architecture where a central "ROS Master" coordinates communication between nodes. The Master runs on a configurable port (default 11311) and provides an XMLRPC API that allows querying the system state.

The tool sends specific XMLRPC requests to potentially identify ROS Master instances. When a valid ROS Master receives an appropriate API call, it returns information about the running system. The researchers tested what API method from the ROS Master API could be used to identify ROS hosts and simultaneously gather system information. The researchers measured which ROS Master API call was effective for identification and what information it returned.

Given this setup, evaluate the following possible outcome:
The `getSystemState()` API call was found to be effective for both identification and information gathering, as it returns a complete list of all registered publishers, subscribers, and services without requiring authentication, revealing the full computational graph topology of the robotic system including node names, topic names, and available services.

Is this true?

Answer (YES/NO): YES